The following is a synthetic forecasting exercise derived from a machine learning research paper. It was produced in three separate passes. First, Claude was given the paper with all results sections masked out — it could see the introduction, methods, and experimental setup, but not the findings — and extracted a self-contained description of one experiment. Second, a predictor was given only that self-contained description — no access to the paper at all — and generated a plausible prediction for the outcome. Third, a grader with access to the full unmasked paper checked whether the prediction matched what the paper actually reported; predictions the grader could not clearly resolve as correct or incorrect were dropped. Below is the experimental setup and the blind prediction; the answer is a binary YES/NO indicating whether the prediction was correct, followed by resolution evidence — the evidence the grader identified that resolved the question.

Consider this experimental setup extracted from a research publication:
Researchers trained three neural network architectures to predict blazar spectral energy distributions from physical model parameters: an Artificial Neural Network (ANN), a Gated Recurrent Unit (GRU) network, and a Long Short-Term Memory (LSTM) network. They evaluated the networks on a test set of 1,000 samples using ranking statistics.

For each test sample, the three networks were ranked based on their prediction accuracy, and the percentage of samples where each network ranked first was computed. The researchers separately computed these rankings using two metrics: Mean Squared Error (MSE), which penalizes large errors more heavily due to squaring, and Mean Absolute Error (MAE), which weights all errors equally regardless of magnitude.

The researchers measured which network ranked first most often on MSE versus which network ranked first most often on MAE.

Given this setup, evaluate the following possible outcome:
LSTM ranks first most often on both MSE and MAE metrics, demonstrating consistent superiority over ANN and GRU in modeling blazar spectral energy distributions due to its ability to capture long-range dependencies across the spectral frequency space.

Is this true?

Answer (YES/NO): NO